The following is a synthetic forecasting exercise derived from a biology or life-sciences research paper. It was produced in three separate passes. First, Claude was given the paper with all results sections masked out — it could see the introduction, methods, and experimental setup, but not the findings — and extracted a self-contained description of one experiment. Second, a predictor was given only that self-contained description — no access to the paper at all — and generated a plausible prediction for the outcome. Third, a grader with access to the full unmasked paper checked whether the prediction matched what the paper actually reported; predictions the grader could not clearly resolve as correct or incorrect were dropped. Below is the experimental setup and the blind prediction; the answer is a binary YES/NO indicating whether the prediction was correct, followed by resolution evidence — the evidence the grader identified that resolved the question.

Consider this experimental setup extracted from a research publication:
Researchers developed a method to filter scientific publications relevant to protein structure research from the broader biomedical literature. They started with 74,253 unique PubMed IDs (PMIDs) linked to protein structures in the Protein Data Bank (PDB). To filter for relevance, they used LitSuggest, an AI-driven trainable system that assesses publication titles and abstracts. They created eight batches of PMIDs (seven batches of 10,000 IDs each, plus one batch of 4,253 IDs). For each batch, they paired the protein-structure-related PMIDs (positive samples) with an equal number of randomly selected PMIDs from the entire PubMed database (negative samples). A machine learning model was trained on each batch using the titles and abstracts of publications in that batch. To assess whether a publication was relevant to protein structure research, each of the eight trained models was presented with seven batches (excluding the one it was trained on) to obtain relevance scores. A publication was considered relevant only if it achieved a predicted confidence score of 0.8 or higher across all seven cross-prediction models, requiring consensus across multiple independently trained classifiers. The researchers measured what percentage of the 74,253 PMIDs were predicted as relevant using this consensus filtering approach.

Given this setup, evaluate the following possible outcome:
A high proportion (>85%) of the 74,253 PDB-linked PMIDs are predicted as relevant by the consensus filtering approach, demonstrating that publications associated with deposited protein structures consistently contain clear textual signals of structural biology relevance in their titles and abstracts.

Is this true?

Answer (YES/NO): YES